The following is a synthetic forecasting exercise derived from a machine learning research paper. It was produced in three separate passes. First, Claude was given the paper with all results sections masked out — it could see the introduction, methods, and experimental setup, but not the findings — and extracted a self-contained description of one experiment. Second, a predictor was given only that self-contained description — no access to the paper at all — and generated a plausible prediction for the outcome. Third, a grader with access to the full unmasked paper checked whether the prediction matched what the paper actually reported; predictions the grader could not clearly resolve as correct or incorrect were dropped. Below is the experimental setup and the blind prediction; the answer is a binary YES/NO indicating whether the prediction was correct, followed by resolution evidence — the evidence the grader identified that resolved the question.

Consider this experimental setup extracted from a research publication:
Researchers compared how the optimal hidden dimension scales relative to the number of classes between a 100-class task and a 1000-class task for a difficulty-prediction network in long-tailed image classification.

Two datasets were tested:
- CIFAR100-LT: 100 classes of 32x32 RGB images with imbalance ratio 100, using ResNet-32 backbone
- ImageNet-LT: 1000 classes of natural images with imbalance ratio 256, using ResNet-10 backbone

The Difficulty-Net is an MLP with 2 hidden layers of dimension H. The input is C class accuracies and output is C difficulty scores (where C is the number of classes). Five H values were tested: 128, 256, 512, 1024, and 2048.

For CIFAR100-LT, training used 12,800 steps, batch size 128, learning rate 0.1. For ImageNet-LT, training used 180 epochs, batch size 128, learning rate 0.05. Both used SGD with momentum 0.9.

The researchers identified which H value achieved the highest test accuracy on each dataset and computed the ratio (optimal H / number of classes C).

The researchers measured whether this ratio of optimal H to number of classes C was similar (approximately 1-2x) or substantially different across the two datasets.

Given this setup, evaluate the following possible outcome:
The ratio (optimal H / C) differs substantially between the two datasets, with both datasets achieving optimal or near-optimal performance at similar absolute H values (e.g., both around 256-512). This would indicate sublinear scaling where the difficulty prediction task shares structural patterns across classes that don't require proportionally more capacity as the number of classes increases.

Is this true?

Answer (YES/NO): NO